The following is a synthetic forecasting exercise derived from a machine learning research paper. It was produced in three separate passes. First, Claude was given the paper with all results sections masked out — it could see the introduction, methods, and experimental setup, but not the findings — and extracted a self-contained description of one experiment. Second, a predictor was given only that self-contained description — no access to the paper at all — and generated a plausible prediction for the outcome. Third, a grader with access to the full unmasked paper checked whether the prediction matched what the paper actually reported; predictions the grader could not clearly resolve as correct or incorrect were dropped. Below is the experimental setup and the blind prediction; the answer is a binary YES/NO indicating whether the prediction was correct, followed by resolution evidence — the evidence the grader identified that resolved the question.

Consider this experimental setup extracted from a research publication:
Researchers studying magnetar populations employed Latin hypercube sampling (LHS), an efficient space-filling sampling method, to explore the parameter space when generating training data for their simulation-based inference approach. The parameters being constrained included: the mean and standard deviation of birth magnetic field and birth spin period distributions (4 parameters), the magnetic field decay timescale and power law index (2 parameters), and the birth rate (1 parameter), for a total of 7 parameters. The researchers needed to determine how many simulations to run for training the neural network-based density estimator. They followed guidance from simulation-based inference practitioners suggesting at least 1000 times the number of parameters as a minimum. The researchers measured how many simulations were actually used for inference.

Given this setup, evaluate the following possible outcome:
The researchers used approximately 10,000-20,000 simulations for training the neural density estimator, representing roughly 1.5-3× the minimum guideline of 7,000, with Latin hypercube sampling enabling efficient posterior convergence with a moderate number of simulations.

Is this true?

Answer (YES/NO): YES